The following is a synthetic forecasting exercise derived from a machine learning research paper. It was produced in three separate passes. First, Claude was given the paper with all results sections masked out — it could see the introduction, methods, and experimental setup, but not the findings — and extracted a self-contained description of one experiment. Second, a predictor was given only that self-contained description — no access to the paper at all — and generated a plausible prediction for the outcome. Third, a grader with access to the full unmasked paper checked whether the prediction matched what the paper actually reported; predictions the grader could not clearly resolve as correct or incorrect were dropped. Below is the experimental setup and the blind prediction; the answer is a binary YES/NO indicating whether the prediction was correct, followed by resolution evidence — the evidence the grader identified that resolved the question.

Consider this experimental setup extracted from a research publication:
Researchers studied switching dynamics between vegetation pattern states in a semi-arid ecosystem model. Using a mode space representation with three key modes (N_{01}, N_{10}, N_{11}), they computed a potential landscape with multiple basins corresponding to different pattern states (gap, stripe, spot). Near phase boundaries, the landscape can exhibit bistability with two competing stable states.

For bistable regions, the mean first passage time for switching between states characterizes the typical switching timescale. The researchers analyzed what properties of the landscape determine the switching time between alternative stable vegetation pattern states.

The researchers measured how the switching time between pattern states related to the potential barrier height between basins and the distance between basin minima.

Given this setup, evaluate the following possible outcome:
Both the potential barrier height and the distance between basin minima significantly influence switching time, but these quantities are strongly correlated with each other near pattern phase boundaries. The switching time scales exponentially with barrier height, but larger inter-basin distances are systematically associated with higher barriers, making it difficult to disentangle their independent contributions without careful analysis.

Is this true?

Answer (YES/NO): NO